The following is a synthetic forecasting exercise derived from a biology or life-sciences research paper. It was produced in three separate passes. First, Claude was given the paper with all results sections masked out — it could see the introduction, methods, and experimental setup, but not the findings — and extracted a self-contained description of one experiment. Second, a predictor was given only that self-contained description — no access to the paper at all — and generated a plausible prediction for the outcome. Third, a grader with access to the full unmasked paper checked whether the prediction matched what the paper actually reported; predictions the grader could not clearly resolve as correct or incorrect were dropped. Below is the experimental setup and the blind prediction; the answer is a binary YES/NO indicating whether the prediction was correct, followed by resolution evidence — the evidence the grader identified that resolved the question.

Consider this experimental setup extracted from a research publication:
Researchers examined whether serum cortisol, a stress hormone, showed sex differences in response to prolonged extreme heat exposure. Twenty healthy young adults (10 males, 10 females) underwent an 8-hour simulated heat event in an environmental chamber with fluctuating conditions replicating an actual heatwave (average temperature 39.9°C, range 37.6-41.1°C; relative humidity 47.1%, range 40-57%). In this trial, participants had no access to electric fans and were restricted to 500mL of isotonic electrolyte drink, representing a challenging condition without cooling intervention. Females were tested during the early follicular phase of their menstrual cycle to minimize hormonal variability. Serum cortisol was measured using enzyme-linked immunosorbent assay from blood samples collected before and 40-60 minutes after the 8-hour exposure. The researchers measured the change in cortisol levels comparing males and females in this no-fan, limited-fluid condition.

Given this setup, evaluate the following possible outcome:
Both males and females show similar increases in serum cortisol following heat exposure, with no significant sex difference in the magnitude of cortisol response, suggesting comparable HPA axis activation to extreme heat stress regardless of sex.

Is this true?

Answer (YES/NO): NO